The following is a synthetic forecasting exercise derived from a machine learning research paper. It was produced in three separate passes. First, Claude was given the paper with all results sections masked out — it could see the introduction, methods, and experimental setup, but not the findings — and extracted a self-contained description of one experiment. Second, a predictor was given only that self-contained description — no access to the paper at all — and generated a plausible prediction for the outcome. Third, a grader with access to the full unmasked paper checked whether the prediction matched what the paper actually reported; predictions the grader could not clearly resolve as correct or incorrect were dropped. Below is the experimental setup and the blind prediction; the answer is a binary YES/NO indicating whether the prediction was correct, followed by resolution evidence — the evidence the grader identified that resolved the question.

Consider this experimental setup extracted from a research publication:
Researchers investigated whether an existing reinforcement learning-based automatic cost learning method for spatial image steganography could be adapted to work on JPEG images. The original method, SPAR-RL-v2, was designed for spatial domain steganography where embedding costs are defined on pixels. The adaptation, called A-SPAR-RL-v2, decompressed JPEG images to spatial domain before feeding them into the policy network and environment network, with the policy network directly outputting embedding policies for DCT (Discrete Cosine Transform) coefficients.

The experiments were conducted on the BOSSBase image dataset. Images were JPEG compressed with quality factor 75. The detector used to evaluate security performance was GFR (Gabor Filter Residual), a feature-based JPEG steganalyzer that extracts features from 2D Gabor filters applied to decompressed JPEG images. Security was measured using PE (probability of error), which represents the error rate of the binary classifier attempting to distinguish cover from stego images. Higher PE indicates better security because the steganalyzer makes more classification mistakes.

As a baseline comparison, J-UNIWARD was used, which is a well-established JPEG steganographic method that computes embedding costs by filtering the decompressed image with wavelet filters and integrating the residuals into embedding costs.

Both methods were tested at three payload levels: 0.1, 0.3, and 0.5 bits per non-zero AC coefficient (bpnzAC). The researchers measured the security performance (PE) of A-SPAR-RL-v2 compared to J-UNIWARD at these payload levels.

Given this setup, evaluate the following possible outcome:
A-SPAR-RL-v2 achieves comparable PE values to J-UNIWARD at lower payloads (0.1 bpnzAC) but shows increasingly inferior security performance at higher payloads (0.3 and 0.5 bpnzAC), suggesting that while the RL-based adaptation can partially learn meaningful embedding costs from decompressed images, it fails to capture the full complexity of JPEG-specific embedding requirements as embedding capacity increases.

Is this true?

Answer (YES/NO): NO